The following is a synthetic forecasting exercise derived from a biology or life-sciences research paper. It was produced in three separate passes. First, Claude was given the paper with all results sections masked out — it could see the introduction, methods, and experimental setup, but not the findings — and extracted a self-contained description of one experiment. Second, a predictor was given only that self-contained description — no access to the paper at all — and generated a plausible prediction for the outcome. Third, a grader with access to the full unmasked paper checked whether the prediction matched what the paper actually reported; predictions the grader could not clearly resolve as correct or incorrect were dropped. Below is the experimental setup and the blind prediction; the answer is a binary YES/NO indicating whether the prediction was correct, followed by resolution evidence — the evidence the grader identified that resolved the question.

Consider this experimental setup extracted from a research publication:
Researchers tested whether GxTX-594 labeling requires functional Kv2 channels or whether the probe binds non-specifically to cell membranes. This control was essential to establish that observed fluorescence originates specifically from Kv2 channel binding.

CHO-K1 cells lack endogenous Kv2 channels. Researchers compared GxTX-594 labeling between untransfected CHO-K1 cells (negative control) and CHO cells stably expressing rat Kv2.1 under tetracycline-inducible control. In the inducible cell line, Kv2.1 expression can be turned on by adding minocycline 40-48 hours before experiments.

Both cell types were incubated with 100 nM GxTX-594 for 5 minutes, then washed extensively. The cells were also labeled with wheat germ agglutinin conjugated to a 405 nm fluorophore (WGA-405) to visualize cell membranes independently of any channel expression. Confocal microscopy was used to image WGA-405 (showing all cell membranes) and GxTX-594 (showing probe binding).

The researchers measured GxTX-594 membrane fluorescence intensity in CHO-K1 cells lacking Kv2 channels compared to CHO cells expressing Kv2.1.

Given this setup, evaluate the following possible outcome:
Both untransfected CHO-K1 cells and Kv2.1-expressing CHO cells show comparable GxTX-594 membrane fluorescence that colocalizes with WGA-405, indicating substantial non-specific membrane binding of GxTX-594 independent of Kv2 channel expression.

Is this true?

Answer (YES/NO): NO